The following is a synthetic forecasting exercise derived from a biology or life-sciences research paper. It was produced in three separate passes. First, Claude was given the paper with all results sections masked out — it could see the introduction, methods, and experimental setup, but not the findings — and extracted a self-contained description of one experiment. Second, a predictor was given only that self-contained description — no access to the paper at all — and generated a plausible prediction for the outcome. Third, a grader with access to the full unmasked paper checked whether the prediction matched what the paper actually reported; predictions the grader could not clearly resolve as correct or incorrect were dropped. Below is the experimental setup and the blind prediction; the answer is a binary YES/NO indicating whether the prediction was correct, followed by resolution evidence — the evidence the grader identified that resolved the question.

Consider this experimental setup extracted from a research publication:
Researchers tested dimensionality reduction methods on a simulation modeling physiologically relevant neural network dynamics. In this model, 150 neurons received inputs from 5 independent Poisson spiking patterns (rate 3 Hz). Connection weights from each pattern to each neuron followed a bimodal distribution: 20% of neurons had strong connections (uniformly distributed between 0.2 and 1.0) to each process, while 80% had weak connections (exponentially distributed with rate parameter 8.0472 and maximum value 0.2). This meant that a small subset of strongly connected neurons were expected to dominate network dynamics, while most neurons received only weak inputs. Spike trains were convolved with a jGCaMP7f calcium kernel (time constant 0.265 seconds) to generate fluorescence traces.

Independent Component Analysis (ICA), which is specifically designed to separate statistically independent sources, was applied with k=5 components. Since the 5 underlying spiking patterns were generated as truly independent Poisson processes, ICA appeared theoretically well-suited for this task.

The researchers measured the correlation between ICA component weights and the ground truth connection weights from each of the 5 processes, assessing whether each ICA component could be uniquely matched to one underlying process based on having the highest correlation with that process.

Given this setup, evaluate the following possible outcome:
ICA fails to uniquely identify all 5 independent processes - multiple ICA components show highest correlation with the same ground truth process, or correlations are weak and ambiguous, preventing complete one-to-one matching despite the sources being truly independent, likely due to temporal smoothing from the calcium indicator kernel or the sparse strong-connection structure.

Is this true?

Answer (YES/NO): YES